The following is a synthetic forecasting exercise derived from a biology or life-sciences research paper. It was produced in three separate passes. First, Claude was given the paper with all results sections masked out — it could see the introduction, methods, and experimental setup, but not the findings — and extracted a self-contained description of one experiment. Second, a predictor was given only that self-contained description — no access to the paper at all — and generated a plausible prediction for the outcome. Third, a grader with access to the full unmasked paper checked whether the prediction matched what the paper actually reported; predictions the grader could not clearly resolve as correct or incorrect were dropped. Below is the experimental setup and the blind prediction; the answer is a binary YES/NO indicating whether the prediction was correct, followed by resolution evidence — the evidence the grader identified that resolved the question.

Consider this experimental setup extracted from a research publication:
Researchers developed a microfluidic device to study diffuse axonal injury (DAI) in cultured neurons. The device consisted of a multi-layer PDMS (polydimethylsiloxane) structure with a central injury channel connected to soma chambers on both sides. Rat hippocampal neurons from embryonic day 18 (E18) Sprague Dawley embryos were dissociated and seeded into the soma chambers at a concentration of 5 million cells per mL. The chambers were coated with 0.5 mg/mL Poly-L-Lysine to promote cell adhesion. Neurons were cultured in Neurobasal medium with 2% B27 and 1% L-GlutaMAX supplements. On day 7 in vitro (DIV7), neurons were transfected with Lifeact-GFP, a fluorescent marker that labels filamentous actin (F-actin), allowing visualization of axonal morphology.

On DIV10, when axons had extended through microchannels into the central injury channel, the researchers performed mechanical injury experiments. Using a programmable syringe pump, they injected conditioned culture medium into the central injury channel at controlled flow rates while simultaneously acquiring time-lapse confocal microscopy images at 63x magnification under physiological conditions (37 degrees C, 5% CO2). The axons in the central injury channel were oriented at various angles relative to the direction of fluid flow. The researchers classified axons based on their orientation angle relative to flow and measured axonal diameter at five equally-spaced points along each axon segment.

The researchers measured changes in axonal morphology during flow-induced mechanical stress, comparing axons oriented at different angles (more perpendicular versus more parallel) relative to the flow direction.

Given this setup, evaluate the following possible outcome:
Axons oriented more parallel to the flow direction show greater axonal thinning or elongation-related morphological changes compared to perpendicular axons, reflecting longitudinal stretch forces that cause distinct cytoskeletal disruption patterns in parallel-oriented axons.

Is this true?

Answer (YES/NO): NO